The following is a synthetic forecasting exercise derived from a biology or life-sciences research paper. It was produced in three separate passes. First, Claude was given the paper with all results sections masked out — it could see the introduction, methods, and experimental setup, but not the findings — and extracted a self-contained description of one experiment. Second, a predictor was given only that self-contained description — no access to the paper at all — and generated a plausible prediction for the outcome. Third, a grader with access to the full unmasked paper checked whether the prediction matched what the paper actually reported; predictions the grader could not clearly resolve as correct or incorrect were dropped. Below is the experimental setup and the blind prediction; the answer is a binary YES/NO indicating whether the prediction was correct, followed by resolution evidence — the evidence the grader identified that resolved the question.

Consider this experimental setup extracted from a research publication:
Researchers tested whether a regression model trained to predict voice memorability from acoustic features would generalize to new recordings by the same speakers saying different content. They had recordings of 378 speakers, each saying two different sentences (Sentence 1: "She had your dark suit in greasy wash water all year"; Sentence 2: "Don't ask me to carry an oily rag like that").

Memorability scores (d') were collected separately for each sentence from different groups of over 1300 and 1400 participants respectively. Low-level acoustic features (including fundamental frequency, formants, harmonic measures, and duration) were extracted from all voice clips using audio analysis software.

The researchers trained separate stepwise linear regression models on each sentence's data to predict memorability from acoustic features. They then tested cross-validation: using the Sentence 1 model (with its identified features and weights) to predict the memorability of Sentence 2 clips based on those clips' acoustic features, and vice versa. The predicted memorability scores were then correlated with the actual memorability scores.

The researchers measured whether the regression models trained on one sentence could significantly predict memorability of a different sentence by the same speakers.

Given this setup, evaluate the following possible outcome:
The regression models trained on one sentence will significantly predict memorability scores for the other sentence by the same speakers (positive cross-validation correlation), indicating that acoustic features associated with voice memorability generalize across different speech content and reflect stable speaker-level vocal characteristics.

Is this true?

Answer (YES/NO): YES